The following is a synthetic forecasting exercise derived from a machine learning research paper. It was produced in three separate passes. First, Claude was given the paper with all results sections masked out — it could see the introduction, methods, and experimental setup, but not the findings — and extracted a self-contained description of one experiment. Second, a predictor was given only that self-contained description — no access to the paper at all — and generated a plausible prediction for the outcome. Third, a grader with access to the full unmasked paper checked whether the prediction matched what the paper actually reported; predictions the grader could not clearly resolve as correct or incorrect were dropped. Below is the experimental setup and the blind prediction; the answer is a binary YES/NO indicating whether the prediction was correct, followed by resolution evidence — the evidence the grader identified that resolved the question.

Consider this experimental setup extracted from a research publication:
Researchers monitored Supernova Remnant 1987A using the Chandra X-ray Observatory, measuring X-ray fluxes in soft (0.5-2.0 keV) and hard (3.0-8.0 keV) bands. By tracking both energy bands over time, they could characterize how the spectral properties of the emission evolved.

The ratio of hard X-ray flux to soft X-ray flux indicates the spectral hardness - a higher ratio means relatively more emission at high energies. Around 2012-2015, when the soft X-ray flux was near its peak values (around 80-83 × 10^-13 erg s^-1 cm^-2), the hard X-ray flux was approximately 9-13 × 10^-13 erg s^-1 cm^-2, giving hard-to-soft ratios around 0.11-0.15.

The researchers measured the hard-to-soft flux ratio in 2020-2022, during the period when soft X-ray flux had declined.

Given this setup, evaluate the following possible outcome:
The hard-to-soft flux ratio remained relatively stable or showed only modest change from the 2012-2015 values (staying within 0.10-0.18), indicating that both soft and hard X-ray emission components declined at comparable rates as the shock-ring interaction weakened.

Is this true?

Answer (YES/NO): NO